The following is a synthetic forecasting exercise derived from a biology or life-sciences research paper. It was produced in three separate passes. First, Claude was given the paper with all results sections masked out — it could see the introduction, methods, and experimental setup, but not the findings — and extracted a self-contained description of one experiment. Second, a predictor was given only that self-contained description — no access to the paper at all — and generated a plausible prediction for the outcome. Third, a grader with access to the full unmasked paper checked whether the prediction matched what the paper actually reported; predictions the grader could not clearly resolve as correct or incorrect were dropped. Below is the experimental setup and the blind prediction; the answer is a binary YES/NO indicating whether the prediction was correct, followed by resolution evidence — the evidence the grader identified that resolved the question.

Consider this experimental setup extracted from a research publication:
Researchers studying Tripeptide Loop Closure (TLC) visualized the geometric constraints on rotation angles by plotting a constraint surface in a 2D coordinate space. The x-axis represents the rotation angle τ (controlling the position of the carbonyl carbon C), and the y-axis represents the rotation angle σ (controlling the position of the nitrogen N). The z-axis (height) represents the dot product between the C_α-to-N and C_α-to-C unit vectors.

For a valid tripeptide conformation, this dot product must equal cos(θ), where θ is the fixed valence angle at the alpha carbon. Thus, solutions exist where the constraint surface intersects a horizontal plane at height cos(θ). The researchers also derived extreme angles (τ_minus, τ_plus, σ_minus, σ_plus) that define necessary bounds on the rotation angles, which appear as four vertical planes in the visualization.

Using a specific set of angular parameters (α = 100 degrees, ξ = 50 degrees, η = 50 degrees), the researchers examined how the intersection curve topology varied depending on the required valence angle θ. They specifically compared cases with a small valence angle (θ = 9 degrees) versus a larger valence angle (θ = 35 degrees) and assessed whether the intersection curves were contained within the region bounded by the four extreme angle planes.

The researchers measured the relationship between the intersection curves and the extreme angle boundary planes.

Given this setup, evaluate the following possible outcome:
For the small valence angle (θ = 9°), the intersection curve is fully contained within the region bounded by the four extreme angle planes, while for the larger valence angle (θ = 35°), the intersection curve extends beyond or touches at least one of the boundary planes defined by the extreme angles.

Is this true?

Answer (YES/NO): NO